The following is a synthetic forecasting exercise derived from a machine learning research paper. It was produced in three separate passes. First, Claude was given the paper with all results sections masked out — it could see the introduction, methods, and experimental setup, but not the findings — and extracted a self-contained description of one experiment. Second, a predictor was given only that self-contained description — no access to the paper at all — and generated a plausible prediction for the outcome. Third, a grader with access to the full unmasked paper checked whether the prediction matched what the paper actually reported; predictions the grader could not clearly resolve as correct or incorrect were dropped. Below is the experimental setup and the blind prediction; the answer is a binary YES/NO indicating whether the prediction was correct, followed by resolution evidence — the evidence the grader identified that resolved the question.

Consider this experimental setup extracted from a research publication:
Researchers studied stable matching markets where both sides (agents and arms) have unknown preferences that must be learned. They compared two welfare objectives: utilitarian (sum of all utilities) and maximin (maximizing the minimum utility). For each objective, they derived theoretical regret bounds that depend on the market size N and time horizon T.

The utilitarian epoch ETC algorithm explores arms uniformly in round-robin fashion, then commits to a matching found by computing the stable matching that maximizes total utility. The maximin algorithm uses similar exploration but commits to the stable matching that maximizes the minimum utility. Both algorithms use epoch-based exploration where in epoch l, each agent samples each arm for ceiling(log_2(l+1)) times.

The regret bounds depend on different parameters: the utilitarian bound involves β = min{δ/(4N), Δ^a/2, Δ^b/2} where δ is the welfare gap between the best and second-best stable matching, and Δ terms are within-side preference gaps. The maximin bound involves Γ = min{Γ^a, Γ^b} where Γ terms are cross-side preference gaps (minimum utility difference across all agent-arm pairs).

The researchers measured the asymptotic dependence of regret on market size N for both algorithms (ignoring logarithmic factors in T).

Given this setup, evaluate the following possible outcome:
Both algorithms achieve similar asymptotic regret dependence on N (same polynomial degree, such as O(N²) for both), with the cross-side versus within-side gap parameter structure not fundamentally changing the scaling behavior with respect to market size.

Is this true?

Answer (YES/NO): NO